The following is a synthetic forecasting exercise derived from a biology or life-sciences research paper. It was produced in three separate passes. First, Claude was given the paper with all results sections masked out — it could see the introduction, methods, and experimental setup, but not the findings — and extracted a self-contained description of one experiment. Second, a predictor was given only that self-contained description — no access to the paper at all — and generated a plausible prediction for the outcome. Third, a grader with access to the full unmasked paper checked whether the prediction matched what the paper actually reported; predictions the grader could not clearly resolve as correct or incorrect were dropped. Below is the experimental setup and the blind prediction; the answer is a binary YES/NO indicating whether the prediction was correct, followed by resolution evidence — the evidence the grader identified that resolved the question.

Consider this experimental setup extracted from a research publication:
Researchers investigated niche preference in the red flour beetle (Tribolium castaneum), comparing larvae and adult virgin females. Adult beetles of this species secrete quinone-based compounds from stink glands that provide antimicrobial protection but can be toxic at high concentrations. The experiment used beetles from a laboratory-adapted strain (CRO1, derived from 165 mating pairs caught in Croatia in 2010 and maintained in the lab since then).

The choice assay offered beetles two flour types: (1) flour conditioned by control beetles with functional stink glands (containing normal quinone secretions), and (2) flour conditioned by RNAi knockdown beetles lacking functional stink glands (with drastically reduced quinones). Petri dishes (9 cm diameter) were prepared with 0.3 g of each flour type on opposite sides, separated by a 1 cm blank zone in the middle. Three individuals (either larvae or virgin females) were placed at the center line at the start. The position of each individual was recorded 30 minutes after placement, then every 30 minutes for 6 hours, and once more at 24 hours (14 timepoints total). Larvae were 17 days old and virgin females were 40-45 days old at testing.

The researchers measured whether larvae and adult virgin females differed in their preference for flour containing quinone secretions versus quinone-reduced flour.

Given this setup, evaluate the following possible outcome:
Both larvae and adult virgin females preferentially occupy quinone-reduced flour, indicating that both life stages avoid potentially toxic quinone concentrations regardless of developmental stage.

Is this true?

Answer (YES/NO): YES